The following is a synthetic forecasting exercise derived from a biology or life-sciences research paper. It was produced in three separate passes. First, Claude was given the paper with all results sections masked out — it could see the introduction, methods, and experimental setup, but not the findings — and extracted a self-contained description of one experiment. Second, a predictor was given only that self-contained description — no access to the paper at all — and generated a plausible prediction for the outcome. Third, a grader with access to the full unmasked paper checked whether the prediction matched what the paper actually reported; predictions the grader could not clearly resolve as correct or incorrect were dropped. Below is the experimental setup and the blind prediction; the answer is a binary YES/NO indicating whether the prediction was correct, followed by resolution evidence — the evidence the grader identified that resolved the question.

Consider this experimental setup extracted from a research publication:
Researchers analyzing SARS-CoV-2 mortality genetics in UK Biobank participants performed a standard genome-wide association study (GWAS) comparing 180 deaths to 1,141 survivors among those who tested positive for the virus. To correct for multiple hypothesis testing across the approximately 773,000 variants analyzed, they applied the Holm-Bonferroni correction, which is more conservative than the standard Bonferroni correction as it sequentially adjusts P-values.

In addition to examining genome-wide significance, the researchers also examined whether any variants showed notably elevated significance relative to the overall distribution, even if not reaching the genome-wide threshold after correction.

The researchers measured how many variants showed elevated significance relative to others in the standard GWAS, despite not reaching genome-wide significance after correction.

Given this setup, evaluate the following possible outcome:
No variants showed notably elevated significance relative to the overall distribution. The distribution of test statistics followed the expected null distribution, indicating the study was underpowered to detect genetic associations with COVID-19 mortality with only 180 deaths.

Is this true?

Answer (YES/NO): NO